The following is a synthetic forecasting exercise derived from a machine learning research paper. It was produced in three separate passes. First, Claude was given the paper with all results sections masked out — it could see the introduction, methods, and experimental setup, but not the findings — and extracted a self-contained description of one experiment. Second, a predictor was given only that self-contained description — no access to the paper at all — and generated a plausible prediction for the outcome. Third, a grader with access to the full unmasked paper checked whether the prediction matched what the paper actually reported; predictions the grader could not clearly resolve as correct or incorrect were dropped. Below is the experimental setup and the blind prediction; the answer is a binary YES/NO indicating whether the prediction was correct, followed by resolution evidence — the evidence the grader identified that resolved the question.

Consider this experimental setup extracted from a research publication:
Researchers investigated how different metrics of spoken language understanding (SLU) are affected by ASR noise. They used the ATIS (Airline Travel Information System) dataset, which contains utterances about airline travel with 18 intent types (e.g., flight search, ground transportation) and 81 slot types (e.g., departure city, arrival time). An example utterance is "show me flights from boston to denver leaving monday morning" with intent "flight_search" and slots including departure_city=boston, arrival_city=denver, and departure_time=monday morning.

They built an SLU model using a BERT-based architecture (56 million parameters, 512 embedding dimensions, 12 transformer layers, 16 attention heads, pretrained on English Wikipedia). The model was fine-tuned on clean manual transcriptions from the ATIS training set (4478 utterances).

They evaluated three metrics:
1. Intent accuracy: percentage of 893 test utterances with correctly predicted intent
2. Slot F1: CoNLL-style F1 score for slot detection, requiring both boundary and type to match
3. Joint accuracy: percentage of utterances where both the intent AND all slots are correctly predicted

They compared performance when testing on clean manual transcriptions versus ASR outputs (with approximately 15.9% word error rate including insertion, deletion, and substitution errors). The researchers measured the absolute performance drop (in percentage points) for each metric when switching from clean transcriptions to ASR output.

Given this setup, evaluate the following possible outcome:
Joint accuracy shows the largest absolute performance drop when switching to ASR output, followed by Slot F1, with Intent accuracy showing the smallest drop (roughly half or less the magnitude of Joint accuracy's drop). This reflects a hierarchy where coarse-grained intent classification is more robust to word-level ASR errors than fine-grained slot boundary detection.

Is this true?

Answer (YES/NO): YES